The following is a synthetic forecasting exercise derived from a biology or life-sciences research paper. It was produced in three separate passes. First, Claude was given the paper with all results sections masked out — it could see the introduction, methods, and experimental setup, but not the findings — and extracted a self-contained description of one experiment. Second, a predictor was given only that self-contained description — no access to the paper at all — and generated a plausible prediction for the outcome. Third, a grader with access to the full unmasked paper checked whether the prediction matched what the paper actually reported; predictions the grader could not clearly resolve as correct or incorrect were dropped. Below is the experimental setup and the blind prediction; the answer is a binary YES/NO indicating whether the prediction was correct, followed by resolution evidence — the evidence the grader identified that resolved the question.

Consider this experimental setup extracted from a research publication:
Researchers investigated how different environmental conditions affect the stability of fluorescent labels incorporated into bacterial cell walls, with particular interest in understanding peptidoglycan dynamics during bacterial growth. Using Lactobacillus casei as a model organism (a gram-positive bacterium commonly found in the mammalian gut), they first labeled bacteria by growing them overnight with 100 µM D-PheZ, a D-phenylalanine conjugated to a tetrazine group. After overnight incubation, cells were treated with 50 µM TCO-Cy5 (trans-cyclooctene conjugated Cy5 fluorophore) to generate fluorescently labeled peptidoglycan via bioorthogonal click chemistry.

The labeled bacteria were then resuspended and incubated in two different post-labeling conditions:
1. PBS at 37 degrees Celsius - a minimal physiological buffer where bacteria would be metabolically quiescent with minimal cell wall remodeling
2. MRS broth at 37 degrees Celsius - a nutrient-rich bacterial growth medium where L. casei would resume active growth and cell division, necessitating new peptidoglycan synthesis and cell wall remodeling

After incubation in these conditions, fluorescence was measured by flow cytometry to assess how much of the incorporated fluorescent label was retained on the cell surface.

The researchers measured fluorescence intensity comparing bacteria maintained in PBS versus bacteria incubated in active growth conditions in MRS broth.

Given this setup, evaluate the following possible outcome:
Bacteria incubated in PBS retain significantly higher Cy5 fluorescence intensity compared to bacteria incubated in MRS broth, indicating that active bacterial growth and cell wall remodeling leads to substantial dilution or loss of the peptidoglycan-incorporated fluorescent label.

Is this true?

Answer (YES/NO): YES